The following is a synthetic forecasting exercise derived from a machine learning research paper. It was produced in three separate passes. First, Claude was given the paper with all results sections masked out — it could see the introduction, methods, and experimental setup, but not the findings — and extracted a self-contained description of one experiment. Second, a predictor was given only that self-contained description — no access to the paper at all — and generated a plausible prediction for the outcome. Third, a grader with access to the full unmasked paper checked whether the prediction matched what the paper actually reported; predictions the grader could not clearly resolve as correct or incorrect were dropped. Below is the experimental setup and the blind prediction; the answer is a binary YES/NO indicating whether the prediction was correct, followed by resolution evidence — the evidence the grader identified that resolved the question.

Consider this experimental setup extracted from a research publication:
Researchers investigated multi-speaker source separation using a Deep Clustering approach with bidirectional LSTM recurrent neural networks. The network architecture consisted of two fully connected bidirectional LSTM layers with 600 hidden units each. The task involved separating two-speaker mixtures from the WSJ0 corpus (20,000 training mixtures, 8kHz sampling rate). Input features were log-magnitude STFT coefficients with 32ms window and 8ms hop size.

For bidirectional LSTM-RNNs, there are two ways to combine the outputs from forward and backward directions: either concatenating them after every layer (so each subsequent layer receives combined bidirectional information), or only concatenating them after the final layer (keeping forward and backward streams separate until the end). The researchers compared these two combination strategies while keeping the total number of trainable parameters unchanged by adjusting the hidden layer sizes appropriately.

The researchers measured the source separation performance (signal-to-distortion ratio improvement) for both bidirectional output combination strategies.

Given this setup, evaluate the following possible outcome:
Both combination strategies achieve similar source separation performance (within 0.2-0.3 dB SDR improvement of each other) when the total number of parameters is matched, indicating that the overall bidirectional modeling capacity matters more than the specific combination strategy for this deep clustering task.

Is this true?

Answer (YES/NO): NO